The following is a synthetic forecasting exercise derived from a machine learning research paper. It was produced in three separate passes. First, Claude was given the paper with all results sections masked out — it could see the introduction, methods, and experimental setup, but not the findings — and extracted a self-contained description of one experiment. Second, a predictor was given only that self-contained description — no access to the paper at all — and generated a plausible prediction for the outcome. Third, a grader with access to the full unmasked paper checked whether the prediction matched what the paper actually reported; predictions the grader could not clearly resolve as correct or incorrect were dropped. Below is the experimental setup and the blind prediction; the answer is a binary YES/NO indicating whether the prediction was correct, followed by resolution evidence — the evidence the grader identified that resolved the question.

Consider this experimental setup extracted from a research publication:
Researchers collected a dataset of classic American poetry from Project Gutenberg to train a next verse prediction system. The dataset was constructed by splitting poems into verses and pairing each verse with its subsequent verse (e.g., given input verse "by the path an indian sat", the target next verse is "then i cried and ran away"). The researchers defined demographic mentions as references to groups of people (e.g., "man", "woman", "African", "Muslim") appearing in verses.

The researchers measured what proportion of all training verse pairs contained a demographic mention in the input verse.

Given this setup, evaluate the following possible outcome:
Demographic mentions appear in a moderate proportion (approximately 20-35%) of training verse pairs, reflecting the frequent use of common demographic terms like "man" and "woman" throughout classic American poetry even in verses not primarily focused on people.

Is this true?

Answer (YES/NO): NO